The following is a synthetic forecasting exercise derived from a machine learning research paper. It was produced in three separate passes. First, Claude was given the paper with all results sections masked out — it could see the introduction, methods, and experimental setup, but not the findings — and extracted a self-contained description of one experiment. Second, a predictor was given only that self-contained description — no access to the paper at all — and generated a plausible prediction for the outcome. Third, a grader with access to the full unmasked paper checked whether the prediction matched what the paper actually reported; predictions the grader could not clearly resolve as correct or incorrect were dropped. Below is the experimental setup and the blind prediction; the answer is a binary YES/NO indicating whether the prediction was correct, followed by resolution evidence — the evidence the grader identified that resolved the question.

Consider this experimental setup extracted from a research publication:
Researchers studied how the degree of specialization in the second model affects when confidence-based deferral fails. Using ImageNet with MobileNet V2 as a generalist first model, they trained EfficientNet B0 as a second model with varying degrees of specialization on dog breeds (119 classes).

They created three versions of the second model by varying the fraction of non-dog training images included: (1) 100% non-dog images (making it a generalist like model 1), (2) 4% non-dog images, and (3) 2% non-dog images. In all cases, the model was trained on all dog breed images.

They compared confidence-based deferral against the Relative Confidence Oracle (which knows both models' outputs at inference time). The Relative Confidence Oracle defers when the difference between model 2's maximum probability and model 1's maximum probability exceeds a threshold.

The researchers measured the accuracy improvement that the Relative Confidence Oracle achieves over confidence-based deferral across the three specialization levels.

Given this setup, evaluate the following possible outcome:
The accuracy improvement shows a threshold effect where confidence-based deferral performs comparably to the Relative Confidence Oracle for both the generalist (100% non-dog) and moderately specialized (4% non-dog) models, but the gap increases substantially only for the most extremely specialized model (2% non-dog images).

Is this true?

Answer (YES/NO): NO